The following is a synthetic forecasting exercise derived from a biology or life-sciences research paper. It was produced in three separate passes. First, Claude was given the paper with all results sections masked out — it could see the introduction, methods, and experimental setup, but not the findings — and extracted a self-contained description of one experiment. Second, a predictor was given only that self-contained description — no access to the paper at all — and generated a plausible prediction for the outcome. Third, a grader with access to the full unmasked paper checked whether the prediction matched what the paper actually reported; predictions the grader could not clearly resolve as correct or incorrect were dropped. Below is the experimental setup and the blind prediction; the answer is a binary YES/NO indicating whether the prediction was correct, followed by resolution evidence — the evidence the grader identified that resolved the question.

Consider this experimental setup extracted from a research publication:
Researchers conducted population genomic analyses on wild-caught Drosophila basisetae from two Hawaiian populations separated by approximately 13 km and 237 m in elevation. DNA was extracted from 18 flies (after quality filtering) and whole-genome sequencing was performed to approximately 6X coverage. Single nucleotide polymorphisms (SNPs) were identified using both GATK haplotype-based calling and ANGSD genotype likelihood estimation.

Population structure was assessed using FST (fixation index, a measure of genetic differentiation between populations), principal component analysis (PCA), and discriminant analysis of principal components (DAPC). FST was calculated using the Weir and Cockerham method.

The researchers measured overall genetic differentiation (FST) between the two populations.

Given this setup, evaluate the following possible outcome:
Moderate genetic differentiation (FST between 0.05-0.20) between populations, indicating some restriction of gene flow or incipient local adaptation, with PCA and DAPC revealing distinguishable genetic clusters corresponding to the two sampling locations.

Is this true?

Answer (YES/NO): NO